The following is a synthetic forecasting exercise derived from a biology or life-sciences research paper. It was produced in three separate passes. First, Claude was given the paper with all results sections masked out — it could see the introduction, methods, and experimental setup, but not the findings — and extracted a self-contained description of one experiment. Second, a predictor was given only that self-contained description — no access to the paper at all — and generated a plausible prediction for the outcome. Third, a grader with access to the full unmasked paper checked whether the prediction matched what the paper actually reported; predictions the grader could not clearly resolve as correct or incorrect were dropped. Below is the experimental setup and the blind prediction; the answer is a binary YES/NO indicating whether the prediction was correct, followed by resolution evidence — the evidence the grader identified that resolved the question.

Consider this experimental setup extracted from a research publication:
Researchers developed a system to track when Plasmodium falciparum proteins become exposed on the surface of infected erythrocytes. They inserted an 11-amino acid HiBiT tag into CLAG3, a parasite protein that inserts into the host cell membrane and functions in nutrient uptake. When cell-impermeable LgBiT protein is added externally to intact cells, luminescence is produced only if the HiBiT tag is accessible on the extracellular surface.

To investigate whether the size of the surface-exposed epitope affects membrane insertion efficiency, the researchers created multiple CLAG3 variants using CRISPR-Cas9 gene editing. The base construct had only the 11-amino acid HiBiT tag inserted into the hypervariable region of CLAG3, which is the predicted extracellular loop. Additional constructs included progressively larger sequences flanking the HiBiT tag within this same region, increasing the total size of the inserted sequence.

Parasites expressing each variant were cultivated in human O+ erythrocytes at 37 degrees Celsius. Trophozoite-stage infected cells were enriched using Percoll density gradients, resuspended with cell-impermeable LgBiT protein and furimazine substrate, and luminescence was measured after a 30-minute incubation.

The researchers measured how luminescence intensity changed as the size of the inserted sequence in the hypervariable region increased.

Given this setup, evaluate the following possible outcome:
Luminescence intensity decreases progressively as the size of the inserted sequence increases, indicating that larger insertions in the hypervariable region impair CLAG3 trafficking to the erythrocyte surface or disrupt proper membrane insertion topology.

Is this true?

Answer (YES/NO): NO